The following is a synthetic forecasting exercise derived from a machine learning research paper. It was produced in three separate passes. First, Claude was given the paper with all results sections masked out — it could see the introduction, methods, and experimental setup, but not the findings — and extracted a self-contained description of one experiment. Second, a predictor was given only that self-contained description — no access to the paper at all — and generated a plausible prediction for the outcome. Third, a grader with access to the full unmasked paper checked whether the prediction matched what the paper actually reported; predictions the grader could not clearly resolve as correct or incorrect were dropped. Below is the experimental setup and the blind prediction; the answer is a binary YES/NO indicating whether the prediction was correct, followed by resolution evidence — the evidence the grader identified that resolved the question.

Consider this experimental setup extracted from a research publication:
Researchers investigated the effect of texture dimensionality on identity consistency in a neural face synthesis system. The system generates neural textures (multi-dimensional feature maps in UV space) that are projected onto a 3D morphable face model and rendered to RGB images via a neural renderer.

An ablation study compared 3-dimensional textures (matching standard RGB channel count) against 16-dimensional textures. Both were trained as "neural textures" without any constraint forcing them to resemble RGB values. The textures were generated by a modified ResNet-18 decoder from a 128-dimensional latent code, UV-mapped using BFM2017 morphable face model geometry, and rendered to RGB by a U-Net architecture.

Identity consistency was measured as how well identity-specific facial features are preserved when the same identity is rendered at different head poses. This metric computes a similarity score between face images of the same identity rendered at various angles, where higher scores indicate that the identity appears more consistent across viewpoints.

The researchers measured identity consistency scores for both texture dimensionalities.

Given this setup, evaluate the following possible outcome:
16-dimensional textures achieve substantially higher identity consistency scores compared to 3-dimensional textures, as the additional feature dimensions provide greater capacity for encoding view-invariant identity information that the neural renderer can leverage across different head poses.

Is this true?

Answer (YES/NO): YES